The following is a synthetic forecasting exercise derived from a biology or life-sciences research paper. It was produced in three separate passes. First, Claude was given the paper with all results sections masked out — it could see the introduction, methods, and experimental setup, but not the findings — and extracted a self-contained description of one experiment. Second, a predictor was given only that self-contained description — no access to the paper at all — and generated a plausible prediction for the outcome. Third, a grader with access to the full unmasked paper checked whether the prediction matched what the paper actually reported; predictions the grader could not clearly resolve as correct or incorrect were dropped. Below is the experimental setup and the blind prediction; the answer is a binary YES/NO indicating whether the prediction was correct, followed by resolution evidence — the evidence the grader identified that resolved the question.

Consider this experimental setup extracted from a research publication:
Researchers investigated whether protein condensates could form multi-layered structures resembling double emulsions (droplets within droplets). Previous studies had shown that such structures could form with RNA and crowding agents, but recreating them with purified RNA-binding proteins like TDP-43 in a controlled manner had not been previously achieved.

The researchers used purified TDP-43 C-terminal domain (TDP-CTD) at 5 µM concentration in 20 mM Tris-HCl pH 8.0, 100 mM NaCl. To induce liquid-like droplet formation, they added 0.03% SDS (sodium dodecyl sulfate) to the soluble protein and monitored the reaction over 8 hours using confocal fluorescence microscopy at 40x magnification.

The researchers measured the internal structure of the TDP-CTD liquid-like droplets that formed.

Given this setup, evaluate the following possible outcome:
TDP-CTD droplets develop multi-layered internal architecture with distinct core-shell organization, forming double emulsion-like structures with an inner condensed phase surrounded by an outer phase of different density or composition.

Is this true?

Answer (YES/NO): NO